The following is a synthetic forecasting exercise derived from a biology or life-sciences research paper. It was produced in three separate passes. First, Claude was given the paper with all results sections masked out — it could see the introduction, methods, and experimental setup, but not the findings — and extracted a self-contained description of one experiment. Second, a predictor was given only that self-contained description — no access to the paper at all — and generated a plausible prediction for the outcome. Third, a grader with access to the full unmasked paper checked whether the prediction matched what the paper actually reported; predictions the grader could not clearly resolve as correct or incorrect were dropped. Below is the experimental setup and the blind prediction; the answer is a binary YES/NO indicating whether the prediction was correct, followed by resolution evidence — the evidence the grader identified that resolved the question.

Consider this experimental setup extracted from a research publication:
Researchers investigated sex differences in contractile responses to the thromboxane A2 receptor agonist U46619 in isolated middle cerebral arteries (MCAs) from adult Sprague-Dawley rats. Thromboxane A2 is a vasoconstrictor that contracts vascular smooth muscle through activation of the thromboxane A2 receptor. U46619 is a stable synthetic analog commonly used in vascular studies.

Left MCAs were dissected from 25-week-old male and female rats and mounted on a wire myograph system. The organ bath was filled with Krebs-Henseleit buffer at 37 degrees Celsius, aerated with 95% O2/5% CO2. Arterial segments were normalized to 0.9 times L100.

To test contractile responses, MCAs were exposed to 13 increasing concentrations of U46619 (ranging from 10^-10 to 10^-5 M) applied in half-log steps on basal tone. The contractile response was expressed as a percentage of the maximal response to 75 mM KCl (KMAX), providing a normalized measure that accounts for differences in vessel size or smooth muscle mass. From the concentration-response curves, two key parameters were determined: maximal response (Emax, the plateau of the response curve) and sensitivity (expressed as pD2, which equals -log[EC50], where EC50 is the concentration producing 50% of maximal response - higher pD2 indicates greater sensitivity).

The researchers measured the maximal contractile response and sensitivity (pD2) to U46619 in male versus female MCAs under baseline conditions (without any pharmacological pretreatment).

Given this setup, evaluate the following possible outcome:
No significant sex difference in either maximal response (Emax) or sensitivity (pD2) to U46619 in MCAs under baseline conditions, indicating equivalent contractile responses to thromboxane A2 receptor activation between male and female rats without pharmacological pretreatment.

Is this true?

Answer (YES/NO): YES